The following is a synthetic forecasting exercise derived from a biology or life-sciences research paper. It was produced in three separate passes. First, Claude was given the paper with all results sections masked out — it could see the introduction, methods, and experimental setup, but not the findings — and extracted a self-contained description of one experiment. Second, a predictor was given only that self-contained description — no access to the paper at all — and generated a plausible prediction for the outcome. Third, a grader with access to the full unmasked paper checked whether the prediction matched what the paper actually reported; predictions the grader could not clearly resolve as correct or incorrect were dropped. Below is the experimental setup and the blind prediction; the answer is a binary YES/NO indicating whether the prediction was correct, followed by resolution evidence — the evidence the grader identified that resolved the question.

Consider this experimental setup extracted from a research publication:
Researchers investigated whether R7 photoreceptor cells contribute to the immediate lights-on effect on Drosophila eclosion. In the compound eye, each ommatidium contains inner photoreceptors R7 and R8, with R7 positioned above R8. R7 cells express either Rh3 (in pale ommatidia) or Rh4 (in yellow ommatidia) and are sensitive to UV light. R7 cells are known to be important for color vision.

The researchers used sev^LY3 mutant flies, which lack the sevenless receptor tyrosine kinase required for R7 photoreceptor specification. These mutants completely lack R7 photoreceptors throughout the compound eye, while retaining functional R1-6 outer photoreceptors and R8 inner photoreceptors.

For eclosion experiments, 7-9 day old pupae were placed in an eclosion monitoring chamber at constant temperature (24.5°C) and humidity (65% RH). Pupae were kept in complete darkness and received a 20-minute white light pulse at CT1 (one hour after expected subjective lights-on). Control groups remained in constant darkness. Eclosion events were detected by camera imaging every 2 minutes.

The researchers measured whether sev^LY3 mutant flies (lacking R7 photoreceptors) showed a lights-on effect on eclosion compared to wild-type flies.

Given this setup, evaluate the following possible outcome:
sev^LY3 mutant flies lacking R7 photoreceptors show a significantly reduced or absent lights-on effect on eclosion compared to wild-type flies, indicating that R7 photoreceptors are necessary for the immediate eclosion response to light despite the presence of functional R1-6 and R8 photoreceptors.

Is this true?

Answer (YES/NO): NO